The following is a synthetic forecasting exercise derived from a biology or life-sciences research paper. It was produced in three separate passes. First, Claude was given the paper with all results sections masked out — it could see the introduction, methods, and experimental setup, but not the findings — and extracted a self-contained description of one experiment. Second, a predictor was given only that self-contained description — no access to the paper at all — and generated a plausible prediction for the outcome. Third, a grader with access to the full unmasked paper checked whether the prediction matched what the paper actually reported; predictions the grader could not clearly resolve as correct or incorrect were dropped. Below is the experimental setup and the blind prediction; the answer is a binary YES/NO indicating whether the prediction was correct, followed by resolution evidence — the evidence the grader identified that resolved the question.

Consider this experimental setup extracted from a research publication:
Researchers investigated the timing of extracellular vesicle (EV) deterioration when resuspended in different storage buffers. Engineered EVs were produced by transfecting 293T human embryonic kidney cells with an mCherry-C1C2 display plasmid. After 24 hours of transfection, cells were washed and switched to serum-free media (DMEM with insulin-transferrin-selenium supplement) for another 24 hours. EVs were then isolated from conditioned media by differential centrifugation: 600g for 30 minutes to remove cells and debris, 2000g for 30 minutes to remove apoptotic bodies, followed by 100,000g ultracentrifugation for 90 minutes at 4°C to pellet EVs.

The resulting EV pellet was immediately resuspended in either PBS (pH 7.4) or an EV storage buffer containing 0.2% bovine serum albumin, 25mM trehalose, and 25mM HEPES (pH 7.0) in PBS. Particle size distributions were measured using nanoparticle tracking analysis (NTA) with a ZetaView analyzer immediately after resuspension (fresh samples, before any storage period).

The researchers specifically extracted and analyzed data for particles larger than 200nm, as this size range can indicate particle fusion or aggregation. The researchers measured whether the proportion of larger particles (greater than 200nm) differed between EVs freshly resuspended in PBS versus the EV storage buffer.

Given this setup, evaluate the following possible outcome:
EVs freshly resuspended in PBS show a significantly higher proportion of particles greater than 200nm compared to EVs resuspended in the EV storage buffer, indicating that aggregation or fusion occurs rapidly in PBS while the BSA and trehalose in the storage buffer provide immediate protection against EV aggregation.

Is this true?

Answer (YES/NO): YES